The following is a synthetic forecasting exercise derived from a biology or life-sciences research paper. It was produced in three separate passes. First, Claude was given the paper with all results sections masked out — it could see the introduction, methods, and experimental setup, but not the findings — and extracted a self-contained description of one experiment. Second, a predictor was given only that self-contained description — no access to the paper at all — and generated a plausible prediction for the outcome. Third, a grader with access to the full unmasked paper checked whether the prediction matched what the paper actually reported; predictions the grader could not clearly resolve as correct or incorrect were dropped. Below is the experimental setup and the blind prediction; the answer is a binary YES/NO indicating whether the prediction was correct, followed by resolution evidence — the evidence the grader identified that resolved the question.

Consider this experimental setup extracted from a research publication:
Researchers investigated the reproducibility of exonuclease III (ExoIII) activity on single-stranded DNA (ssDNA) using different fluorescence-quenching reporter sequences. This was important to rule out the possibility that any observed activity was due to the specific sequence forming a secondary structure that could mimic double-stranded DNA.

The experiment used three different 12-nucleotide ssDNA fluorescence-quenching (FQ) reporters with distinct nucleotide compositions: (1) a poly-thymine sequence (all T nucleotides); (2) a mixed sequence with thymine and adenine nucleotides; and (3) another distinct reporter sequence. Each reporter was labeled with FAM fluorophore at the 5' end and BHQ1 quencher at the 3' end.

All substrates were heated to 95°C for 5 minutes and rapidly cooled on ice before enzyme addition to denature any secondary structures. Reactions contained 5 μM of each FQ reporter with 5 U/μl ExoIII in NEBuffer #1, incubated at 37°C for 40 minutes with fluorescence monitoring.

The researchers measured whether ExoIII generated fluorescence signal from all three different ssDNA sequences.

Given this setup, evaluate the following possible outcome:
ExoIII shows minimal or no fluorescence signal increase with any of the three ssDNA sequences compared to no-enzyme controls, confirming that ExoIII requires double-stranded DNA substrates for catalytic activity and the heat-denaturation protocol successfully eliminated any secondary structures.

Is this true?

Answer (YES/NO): NO